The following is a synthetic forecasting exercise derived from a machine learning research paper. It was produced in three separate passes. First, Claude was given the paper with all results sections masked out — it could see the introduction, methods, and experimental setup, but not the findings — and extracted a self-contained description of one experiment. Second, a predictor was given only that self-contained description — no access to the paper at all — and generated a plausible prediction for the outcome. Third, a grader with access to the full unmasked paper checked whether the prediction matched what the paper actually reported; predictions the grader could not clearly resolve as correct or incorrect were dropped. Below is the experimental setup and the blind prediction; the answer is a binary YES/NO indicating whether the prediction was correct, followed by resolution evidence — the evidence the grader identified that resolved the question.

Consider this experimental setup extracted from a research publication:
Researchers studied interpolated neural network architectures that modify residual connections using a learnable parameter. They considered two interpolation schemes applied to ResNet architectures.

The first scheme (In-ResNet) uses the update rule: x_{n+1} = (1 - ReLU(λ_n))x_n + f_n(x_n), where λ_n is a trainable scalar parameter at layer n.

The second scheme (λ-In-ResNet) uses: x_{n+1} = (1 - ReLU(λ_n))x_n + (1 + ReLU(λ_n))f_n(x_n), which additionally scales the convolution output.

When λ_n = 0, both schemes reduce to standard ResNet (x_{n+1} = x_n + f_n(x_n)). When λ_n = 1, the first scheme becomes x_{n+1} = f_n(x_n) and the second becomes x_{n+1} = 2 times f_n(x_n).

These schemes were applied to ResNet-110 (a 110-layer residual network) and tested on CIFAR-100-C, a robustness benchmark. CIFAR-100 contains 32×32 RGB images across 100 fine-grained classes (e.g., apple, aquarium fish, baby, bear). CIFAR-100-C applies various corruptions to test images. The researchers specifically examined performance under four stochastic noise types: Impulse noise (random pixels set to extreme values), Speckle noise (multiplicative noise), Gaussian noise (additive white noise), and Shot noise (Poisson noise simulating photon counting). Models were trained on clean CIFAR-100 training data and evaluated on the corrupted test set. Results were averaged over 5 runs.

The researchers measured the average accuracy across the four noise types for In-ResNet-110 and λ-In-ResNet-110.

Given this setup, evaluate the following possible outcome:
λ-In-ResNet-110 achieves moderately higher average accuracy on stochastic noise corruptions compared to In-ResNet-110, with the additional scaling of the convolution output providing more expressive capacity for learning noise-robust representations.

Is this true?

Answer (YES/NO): NO